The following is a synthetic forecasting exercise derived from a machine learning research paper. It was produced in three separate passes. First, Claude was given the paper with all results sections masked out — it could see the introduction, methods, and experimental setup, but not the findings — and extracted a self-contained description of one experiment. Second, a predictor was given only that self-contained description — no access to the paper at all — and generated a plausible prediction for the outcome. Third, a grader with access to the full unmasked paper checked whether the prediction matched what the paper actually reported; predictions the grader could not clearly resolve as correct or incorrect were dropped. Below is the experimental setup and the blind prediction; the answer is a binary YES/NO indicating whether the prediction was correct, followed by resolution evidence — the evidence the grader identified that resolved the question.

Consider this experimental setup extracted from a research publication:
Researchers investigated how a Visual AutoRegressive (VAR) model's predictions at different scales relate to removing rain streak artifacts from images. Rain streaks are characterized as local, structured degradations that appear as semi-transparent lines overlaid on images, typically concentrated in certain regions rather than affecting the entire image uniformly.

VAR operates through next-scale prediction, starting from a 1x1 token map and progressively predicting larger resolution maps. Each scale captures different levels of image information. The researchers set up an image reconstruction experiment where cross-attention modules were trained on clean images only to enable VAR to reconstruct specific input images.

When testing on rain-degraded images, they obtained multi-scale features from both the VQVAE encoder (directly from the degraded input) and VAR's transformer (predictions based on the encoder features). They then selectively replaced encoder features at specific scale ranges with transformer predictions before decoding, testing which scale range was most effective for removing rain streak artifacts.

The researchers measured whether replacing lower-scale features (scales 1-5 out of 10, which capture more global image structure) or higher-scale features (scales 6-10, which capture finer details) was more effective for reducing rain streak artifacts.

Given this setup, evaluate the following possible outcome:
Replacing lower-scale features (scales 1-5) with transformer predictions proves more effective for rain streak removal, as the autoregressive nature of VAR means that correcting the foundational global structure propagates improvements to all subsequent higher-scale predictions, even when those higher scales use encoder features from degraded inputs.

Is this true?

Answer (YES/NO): NO